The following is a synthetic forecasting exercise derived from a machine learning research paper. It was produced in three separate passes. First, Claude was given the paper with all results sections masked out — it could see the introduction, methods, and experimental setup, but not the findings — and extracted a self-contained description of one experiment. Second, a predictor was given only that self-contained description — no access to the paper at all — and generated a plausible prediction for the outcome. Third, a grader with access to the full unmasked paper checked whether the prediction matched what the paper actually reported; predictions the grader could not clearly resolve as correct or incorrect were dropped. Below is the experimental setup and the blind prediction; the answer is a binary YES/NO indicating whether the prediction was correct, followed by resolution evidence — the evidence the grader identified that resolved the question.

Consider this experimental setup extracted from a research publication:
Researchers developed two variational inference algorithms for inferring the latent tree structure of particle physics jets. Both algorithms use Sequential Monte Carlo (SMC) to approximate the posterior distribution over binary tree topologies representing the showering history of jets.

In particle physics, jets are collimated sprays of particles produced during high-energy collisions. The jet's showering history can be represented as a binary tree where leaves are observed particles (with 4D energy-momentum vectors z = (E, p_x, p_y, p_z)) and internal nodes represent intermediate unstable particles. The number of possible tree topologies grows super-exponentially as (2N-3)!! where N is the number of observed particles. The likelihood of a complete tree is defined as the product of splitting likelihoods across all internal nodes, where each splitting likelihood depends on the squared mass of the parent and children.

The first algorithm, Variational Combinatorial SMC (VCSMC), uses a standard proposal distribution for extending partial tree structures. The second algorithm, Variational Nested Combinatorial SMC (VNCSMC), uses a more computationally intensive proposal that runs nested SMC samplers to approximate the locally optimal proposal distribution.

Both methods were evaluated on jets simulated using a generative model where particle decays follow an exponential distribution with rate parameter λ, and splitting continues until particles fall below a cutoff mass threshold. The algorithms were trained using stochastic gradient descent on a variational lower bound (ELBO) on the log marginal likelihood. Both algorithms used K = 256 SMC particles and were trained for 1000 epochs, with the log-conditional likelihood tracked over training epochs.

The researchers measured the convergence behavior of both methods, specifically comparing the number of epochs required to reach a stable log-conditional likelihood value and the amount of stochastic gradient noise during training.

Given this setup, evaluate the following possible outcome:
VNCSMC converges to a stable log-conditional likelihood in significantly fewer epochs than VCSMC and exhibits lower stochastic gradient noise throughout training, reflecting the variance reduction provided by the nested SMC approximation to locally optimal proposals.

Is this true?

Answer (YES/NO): YES